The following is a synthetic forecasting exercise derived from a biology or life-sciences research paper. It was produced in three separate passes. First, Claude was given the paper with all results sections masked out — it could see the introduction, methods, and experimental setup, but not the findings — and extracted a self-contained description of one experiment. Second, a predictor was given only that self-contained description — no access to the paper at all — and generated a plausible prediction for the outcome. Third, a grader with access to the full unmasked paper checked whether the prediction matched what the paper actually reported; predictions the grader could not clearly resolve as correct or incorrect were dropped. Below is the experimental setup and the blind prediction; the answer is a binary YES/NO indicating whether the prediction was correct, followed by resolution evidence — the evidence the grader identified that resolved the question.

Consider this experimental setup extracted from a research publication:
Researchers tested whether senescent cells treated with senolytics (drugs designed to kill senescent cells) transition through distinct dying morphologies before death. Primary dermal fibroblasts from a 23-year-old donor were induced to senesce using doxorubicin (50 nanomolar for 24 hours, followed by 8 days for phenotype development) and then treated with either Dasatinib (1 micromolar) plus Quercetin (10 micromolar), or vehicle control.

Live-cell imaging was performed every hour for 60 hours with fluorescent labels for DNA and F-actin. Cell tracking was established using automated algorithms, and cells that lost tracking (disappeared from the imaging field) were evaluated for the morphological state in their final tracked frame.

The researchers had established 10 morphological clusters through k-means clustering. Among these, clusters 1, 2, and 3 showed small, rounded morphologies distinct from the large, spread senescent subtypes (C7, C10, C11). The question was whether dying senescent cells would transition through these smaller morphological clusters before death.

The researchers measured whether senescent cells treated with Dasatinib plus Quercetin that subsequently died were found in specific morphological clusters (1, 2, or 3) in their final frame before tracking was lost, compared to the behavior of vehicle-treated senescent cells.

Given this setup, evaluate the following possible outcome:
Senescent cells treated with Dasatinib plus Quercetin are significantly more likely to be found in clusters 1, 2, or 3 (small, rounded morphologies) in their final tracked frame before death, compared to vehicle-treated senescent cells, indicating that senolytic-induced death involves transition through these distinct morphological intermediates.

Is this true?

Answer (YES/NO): YES